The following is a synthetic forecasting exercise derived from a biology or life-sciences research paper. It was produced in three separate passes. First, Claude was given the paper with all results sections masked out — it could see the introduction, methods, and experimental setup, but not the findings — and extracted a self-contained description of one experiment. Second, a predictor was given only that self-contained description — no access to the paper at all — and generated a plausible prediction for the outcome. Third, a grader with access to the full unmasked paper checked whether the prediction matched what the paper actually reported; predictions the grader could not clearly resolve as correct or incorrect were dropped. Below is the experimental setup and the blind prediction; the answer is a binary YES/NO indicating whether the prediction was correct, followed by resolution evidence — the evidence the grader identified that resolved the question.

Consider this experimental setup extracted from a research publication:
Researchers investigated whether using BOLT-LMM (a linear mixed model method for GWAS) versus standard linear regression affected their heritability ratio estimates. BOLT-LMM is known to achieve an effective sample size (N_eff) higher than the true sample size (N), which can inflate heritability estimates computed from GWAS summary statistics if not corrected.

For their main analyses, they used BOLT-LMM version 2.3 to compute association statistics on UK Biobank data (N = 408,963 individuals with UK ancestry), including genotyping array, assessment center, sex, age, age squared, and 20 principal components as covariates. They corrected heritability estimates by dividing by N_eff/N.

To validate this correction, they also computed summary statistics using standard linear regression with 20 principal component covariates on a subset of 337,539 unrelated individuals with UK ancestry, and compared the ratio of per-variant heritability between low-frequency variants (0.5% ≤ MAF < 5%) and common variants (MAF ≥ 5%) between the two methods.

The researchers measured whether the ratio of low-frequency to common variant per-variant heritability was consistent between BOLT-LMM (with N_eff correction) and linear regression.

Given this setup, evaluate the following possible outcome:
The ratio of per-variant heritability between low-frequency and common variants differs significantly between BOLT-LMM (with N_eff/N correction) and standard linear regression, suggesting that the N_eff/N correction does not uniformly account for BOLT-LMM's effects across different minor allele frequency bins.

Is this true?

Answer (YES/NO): NO